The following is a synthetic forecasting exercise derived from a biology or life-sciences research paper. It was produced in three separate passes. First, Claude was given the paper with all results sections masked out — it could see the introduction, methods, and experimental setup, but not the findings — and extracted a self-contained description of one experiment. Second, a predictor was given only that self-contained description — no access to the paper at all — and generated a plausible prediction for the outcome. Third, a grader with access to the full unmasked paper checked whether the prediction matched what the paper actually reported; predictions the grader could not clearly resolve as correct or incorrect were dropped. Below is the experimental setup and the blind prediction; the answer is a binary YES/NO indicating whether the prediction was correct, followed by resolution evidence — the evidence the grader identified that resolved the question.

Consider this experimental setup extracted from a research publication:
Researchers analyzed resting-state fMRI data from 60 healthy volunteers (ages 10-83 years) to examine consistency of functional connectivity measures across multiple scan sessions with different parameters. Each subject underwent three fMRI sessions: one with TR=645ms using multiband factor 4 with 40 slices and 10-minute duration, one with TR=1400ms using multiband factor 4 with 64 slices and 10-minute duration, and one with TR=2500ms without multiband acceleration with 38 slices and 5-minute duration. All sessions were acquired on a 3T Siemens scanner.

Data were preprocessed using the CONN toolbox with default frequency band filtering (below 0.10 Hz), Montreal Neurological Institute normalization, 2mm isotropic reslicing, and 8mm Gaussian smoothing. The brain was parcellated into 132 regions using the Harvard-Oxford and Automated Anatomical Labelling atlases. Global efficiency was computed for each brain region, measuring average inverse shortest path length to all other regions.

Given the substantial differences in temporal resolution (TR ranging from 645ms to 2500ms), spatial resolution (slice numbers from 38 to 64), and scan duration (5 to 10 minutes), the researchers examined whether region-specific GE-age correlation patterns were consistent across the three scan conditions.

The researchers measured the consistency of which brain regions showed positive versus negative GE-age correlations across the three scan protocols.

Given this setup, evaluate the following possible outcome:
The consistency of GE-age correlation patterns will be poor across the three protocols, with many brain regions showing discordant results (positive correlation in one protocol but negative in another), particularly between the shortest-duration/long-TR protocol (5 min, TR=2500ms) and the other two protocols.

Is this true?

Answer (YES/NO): NO